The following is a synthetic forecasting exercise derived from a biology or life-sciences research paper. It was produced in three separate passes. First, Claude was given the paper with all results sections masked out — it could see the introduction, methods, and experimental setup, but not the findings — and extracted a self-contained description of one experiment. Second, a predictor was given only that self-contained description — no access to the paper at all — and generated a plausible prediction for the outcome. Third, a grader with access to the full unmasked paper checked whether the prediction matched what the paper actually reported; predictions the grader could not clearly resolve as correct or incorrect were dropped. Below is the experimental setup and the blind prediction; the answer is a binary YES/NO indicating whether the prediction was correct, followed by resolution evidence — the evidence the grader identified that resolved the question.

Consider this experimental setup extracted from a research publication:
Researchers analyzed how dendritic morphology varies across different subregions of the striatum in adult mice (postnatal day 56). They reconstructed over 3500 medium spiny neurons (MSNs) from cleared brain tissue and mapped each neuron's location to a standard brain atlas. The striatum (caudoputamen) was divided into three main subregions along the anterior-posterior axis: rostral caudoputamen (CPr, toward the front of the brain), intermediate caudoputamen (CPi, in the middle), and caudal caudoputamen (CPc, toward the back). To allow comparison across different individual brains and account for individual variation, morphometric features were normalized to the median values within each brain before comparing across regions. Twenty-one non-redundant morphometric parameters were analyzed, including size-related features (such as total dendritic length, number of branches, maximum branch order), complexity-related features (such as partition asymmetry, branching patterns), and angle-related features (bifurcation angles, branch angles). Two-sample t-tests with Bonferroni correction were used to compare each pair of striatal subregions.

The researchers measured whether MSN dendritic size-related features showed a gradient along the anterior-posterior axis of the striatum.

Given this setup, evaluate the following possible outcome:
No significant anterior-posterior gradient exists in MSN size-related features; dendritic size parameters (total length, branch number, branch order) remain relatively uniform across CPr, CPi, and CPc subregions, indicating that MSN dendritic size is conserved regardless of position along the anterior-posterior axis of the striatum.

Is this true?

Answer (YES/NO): NO